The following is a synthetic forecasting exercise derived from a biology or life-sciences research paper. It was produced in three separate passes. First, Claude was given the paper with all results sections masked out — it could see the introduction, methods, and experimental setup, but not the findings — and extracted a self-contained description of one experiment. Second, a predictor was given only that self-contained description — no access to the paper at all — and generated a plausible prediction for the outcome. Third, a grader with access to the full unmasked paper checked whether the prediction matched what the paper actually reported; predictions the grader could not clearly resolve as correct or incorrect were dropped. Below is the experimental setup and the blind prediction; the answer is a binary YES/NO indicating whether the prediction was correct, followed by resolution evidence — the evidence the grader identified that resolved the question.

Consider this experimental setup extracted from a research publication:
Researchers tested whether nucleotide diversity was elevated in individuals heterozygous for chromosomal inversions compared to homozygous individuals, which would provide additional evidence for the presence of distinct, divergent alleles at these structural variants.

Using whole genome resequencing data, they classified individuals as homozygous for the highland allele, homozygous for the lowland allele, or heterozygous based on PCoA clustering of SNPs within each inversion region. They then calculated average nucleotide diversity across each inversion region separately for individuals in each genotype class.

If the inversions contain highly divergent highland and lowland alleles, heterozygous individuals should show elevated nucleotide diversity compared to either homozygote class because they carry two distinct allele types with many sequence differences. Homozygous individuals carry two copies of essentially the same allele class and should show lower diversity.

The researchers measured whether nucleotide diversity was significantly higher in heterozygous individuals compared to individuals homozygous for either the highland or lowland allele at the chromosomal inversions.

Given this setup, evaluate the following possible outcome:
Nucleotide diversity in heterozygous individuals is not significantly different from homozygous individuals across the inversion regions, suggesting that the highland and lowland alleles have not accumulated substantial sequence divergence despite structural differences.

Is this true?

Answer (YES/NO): NO